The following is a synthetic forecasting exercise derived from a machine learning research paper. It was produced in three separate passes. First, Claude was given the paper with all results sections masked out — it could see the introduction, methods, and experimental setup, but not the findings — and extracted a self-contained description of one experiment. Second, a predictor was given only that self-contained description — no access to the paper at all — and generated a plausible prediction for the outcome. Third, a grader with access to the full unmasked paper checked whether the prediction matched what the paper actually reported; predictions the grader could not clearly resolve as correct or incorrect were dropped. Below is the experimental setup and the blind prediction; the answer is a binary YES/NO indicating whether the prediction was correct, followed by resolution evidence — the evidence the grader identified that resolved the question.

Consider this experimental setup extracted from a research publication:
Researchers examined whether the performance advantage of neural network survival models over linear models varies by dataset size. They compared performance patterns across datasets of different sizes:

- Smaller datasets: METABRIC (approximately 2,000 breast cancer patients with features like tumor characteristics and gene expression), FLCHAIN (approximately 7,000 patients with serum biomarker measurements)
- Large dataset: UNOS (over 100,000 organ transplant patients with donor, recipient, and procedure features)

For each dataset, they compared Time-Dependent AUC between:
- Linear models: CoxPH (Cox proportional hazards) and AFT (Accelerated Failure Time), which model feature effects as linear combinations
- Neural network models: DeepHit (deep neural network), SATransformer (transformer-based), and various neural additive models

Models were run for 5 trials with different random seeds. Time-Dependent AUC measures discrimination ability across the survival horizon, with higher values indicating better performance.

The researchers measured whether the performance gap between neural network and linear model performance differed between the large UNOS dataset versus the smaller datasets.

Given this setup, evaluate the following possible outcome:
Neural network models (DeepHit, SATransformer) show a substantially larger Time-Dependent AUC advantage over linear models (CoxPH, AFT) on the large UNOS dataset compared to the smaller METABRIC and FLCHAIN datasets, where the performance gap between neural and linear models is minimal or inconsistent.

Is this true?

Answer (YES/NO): YES